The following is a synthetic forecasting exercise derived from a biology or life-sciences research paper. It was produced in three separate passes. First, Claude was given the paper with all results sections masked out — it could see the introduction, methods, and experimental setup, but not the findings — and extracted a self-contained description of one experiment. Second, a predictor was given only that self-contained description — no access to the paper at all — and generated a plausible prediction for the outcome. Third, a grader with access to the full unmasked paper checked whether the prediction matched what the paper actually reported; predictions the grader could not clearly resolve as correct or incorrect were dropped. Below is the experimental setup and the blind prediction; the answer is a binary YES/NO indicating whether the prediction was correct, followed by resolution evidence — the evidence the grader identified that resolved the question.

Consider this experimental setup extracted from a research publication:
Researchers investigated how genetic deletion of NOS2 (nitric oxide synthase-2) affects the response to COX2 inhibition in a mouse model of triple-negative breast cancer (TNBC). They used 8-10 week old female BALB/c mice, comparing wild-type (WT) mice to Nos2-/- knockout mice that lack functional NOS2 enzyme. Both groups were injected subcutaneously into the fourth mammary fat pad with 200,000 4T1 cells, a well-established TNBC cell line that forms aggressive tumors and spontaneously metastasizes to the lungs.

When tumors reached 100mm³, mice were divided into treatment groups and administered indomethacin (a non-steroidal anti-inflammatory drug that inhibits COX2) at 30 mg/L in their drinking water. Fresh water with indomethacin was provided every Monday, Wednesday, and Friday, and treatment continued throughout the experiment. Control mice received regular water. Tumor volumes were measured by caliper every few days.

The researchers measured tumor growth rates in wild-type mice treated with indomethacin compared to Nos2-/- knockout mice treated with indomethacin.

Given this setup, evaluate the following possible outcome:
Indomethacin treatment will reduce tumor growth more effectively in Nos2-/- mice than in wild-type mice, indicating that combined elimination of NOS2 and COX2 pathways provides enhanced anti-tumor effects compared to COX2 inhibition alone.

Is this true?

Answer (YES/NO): YES